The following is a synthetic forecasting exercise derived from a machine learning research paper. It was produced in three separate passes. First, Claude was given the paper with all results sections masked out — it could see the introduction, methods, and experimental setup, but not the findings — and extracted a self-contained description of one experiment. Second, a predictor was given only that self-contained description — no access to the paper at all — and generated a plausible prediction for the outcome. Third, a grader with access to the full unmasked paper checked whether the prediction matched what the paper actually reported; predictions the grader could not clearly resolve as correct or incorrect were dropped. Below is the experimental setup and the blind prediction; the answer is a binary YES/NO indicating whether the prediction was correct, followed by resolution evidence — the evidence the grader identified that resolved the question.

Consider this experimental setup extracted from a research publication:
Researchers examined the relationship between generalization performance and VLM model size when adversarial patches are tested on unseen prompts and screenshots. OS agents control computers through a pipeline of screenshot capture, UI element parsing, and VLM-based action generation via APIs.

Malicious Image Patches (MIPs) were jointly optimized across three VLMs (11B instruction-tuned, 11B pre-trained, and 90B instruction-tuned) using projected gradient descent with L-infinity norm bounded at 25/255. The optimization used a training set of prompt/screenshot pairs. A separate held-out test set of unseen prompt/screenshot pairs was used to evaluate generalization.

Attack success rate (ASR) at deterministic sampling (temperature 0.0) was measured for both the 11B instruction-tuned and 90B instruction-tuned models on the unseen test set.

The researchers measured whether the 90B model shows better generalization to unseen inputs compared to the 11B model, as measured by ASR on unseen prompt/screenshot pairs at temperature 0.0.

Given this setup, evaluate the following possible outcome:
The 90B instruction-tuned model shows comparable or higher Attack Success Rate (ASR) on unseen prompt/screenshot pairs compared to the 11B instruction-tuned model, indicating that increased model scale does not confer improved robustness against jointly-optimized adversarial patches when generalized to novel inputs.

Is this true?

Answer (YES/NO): YES